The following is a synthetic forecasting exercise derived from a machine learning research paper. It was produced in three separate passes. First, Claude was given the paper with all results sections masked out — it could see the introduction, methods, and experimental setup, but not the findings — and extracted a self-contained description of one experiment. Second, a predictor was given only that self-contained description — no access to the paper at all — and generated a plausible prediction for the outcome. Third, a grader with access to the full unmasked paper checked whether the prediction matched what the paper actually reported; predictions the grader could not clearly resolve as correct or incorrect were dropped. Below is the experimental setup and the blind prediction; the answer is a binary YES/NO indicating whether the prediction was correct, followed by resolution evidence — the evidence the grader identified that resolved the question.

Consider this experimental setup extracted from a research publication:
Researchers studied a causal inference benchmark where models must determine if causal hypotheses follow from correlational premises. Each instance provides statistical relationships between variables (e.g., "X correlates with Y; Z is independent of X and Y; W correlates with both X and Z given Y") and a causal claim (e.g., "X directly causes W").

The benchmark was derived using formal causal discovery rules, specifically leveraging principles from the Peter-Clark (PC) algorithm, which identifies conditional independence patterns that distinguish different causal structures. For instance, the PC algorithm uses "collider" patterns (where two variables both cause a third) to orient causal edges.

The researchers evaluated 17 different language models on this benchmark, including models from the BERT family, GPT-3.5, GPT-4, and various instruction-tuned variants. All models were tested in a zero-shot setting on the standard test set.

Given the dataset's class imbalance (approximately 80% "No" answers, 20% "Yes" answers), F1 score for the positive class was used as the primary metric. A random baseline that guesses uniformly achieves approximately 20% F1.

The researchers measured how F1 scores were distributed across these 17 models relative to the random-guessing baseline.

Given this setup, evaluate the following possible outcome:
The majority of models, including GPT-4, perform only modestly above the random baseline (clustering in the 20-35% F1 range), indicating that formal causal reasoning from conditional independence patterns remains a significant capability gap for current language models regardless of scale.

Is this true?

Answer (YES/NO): YES